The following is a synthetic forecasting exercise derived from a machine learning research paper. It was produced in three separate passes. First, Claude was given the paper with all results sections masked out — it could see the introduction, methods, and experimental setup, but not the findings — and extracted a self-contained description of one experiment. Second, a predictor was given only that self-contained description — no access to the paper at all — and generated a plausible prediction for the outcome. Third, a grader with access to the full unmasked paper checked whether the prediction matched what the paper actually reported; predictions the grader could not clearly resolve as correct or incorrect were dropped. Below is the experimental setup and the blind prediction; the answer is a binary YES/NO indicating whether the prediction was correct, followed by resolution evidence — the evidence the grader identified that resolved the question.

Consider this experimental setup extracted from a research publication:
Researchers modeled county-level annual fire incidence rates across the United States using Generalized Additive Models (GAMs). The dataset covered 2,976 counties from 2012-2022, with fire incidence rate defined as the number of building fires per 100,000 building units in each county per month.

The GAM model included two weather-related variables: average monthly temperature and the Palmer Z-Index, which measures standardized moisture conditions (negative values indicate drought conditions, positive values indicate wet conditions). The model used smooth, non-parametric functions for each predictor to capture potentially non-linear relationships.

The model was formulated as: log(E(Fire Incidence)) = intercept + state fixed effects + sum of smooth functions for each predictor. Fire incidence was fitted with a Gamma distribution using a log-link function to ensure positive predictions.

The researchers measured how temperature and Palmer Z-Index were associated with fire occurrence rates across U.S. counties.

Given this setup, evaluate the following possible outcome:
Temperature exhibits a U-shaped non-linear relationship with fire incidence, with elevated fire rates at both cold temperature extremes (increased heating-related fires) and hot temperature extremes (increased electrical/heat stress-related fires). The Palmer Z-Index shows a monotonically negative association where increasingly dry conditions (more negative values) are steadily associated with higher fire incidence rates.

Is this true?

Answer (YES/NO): NO